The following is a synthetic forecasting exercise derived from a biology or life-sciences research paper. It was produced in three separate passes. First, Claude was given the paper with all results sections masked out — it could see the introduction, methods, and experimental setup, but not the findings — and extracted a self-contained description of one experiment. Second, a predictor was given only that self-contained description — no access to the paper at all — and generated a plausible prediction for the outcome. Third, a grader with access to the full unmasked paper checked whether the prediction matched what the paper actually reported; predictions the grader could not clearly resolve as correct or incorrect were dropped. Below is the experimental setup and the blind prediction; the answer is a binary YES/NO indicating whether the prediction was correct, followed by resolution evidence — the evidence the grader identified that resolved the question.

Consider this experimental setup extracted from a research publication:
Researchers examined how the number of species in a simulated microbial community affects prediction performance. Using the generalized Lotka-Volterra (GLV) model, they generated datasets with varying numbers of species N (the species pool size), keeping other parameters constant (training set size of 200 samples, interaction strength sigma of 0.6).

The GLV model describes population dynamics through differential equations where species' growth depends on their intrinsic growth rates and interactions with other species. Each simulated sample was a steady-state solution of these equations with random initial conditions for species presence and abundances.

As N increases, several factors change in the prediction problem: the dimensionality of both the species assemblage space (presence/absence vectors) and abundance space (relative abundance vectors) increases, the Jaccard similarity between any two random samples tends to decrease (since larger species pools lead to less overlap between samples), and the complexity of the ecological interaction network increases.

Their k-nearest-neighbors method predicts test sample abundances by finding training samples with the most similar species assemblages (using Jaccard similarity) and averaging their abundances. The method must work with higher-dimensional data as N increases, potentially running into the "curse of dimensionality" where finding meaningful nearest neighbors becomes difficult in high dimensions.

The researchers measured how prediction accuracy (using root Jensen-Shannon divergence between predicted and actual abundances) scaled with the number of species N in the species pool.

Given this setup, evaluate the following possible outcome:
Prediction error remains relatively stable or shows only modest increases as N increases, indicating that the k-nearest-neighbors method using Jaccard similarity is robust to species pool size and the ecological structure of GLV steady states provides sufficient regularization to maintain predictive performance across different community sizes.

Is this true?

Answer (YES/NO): NO